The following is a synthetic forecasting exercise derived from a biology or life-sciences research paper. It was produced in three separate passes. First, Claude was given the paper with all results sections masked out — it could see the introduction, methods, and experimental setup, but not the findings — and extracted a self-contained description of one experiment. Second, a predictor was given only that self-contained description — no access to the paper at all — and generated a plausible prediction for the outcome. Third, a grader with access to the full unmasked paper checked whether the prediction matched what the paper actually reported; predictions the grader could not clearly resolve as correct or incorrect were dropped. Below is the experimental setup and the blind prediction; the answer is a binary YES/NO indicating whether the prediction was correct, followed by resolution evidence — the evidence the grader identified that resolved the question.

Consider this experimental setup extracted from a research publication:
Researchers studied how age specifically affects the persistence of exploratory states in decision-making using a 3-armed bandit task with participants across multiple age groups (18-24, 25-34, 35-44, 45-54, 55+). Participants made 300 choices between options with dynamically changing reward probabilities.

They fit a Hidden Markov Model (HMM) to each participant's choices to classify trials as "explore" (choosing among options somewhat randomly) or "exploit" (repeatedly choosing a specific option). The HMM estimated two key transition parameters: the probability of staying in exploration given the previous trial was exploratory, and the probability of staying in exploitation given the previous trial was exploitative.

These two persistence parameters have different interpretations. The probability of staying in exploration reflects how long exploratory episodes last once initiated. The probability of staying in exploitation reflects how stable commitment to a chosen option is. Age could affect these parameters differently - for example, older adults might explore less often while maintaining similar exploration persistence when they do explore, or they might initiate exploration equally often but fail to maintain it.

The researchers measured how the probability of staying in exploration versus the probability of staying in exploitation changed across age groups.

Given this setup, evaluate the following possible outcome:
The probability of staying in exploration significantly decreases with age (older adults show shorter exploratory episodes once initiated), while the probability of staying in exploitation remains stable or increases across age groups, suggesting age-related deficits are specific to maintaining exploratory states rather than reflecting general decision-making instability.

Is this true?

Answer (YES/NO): YES